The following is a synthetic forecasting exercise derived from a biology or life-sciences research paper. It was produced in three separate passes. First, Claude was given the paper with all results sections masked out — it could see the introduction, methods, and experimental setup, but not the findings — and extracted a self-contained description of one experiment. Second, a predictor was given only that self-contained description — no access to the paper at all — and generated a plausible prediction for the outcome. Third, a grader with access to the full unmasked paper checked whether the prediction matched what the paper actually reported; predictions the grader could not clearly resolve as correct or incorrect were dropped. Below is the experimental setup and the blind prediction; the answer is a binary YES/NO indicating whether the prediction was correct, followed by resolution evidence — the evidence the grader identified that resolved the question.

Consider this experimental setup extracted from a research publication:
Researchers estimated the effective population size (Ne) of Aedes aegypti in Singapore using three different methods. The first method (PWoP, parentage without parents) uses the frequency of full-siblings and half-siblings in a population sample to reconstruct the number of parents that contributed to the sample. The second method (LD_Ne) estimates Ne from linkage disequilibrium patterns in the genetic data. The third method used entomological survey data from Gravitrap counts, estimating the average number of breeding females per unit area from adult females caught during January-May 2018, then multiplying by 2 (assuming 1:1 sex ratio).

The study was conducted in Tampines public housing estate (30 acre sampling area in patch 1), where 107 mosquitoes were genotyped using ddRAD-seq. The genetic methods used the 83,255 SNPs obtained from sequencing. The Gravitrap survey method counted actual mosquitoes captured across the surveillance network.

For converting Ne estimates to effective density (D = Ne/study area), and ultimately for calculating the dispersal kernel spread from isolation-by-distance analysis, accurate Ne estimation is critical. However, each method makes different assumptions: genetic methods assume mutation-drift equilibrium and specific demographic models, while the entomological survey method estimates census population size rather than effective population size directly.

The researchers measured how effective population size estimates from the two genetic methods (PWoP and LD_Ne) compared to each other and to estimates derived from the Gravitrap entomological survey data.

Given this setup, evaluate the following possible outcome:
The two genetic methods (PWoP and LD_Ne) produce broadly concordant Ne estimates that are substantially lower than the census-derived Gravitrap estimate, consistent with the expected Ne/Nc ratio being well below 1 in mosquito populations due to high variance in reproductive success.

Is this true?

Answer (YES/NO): NO